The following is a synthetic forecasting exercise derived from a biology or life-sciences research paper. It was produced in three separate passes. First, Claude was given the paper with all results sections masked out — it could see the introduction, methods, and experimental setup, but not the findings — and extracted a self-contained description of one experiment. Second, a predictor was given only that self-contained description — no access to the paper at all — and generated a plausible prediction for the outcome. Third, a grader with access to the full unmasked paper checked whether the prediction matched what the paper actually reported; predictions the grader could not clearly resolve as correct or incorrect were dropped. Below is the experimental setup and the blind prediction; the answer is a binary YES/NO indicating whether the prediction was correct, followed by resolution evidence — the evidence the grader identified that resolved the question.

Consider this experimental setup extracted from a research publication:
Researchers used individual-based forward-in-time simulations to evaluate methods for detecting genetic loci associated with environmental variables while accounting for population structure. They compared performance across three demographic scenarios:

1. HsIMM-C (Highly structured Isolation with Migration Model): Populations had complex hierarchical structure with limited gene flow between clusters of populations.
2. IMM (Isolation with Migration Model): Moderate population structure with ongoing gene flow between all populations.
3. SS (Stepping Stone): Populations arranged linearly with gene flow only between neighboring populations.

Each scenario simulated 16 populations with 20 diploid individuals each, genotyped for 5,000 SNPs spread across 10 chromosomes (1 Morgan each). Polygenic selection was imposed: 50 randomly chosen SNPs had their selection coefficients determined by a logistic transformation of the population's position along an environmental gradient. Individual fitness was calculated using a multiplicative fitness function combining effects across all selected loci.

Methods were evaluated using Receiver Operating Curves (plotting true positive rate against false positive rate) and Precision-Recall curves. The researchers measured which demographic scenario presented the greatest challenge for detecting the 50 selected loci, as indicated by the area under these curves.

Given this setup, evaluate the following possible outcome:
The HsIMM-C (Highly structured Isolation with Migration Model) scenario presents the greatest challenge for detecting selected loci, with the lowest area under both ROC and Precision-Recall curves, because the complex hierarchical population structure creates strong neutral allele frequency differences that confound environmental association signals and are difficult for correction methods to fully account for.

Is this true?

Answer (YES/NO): YES